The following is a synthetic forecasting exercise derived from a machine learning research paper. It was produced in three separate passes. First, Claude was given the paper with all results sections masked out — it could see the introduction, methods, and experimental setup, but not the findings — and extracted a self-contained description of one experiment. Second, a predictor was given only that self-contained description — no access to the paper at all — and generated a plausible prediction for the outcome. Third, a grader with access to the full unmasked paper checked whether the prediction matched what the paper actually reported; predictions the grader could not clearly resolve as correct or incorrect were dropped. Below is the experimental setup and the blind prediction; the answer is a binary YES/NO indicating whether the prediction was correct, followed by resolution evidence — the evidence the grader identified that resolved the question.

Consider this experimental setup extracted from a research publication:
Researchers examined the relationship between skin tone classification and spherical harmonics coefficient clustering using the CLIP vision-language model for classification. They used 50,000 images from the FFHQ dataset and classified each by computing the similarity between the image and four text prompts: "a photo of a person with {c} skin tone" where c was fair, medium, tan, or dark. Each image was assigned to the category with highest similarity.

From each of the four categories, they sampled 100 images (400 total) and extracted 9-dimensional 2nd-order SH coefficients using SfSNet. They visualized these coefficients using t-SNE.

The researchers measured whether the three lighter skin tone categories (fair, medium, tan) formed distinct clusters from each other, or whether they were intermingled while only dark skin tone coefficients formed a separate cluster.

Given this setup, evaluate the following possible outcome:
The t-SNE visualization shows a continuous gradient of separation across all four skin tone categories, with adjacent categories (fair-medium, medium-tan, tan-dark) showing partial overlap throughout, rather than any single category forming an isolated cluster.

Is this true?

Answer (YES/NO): NO